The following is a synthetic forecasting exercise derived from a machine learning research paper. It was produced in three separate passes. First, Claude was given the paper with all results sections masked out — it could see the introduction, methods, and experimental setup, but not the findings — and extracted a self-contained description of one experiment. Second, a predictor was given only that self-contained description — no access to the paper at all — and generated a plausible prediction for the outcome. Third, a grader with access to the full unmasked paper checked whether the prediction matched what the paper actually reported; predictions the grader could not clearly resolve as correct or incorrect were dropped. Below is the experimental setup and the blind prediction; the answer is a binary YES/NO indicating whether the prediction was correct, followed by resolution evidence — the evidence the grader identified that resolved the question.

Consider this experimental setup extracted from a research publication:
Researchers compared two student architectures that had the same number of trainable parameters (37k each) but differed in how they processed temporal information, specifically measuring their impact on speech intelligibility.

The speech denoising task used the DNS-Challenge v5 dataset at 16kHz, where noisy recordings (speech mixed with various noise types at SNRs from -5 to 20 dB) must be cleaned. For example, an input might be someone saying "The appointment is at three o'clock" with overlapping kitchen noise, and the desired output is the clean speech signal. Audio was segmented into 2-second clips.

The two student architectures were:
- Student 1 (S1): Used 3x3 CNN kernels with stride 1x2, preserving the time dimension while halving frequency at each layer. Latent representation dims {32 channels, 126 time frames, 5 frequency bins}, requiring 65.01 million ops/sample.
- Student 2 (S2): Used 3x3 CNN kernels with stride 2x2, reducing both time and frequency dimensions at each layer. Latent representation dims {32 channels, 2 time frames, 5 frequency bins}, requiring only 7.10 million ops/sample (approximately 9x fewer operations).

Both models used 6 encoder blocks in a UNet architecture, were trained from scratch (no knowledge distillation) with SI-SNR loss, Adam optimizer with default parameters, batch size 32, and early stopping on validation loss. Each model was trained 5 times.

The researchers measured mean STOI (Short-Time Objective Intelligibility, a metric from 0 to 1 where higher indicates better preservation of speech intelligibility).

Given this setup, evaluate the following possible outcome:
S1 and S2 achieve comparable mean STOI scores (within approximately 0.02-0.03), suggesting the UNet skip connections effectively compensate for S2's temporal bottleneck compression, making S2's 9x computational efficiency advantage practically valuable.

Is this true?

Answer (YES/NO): NO